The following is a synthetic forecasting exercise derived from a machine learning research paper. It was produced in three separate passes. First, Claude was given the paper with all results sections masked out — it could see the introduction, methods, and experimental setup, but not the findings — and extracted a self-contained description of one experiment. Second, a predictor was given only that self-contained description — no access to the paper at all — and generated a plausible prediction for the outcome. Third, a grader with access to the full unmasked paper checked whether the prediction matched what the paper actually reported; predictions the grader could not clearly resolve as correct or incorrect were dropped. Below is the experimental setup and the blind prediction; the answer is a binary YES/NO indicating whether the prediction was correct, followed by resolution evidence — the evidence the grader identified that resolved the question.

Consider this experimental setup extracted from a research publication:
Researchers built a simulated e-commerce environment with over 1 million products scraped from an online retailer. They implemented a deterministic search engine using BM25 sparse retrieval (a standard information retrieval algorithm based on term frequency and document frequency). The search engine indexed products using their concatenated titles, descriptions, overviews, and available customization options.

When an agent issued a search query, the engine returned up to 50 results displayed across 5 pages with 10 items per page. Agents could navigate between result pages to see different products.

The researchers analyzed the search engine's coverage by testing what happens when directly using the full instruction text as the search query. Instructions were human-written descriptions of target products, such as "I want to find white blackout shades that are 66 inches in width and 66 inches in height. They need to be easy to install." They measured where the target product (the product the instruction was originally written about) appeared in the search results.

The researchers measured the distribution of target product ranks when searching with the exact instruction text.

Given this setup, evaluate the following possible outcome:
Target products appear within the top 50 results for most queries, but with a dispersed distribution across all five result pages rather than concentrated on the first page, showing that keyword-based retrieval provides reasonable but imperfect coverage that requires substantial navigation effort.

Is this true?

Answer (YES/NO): NO